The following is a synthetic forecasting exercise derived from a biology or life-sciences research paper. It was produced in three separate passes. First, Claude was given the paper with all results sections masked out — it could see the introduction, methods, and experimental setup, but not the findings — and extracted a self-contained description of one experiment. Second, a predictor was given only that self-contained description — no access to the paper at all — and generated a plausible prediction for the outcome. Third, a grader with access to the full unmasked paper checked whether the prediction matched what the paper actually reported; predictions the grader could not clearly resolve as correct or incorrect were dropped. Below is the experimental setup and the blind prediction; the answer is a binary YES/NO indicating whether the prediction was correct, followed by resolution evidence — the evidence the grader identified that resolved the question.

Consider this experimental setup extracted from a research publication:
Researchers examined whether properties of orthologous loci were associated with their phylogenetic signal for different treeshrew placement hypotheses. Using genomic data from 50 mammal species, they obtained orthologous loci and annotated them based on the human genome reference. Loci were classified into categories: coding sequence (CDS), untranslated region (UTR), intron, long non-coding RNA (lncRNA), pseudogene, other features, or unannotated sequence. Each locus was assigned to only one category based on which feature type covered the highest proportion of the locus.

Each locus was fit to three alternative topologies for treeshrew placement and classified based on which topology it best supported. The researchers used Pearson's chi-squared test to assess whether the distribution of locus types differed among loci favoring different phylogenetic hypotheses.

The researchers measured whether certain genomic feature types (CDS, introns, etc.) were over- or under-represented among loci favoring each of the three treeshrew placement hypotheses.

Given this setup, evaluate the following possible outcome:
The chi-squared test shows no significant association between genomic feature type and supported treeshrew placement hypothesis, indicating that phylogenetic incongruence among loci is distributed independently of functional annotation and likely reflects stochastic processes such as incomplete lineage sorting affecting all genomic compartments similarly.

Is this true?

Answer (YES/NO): YES